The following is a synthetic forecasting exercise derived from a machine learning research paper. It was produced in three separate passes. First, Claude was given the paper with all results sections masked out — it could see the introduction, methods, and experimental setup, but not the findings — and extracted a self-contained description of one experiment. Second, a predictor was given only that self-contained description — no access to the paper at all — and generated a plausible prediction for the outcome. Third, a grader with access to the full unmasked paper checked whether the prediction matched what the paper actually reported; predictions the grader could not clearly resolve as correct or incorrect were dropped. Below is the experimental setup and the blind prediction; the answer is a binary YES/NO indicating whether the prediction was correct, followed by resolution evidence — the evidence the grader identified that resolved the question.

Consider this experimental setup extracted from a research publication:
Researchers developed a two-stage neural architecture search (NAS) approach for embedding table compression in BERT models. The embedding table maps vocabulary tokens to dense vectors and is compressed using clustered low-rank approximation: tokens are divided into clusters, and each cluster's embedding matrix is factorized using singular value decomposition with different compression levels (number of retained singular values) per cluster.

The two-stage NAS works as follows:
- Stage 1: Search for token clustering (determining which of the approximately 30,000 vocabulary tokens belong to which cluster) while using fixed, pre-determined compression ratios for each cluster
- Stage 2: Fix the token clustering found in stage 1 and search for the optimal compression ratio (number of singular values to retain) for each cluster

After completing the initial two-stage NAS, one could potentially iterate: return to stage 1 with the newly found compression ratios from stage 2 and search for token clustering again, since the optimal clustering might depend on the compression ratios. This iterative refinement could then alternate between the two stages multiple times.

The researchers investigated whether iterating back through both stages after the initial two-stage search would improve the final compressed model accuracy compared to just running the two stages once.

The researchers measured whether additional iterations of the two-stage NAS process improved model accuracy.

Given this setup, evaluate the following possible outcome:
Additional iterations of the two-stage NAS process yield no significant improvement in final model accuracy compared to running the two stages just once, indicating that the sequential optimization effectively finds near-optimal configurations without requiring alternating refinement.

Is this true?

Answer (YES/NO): YES